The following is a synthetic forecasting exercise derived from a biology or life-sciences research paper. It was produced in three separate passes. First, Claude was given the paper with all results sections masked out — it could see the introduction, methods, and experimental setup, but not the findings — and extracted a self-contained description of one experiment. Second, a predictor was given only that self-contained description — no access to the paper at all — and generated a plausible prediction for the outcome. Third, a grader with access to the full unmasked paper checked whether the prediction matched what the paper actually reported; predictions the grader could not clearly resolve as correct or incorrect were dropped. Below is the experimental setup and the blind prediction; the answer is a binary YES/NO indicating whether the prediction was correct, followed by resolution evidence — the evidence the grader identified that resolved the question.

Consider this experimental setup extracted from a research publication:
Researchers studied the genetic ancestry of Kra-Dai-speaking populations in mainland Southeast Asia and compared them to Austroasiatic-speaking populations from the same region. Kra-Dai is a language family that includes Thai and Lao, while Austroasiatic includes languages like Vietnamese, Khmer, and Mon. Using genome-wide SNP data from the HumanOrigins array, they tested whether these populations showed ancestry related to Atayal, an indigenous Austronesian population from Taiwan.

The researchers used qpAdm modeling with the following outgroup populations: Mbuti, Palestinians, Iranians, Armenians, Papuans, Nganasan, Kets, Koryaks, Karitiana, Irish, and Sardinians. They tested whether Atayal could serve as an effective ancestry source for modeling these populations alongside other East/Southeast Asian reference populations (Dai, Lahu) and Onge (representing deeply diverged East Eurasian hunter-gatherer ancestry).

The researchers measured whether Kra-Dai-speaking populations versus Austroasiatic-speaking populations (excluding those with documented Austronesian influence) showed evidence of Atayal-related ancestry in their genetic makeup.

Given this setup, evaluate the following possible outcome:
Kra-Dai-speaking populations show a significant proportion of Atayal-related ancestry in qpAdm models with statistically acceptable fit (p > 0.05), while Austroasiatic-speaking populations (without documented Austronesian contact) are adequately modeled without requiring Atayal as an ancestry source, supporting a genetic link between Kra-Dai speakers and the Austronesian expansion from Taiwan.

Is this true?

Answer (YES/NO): NO